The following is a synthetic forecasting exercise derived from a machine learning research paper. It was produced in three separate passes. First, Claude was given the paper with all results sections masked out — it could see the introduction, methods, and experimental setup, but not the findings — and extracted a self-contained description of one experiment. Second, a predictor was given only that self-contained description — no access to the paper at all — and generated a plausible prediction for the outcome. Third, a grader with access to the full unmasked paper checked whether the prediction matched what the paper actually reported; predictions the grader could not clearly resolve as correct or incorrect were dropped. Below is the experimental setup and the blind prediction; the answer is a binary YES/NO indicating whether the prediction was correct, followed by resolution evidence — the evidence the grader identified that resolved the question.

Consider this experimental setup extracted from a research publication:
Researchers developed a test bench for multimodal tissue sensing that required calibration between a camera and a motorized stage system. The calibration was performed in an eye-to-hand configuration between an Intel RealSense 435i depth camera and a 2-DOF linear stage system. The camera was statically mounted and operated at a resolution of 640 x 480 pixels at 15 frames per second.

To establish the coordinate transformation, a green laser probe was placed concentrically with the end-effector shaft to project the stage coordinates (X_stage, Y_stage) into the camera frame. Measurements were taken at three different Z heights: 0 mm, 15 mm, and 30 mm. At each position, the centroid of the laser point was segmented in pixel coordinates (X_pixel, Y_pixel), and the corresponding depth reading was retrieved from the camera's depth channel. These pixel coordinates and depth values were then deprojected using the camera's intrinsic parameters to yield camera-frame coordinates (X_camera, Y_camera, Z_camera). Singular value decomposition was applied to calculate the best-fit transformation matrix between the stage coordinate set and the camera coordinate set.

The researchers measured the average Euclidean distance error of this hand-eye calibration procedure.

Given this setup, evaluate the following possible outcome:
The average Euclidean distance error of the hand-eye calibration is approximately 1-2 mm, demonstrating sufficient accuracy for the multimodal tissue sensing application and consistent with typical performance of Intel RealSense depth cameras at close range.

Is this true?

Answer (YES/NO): YES